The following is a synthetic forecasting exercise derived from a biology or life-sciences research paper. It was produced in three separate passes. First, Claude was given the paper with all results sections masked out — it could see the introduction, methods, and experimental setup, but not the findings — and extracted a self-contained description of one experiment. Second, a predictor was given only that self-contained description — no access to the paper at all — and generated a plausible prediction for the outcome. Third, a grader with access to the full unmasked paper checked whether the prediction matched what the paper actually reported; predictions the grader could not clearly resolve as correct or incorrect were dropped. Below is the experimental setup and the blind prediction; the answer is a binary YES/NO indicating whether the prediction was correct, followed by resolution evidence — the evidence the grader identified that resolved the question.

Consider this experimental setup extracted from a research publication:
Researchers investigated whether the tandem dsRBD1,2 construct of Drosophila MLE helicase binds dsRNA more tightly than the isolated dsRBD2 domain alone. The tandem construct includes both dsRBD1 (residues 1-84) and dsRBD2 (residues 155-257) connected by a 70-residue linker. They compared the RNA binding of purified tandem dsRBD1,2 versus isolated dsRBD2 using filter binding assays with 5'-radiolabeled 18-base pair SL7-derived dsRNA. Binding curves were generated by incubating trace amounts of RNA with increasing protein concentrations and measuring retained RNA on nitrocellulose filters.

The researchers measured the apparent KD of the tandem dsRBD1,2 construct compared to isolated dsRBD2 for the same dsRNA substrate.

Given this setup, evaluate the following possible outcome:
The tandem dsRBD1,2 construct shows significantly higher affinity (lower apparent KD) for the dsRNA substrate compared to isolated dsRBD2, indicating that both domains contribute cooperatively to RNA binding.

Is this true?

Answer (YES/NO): NO